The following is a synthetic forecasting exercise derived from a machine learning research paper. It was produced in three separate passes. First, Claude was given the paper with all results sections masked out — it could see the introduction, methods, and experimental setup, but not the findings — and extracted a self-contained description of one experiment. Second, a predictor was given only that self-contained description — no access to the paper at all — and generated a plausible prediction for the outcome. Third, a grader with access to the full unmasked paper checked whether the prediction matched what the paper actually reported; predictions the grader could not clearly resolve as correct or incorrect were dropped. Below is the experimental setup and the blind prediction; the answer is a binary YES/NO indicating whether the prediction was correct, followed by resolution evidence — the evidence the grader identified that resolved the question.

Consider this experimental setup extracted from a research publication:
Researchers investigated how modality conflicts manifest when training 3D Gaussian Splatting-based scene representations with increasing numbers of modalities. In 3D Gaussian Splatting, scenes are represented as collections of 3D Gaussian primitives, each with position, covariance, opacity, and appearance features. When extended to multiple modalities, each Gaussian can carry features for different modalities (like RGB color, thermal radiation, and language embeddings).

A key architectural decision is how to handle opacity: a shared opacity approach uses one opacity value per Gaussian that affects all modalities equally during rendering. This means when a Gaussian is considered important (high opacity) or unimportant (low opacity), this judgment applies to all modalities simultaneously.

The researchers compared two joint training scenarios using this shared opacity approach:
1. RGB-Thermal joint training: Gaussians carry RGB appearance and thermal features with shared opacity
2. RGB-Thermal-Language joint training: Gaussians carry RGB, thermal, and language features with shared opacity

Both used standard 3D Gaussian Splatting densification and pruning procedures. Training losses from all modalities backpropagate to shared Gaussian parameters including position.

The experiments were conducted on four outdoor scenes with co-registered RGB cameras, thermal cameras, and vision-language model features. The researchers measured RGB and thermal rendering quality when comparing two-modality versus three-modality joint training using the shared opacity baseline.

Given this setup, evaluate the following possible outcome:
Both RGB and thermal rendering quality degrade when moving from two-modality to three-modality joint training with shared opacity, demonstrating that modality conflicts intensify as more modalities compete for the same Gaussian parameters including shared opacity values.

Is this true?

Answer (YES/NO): YES